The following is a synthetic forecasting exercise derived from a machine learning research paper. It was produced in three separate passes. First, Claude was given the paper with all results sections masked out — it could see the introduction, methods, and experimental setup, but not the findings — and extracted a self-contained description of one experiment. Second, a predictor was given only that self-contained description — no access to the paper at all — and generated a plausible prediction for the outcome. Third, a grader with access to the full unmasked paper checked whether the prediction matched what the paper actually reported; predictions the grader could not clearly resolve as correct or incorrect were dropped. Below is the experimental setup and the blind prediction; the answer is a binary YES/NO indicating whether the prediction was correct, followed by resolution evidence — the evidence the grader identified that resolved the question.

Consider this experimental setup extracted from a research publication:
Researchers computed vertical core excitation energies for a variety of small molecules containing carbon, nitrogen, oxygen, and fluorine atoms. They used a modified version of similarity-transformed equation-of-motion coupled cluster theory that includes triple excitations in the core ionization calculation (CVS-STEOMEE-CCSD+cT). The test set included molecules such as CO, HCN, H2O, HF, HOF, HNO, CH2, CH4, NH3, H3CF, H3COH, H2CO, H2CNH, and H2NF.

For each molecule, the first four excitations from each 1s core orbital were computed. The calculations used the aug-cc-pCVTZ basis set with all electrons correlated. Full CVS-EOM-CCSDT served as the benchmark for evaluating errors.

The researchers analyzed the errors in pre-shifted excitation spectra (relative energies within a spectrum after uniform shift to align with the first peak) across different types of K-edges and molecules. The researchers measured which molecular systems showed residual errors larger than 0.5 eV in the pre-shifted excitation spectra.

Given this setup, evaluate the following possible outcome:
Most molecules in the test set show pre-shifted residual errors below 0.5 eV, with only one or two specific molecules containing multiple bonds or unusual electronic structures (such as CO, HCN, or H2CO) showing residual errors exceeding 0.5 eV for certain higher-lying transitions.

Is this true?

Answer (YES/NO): NO